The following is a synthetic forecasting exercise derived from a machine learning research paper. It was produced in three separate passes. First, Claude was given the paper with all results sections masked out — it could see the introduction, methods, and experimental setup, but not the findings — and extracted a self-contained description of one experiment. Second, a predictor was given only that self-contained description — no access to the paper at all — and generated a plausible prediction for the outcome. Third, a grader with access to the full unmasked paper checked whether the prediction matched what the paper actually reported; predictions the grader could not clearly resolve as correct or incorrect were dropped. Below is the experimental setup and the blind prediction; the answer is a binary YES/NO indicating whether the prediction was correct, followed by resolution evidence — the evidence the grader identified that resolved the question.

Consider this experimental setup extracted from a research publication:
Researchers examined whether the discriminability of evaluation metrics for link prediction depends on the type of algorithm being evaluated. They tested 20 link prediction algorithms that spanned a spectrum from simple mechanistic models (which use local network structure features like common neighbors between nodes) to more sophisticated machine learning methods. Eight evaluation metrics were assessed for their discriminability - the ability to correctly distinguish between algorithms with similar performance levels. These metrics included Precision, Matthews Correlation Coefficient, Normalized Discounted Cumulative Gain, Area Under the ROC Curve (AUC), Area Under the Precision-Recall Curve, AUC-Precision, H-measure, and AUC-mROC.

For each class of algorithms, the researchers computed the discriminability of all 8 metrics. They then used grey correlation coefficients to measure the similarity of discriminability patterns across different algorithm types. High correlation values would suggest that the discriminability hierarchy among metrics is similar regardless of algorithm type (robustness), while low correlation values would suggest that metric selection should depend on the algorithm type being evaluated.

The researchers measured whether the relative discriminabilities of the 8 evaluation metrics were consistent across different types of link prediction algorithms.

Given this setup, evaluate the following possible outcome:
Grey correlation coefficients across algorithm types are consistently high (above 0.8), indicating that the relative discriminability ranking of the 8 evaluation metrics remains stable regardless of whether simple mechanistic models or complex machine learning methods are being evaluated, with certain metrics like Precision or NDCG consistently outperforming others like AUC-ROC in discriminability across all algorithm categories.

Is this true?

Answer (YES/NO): NO